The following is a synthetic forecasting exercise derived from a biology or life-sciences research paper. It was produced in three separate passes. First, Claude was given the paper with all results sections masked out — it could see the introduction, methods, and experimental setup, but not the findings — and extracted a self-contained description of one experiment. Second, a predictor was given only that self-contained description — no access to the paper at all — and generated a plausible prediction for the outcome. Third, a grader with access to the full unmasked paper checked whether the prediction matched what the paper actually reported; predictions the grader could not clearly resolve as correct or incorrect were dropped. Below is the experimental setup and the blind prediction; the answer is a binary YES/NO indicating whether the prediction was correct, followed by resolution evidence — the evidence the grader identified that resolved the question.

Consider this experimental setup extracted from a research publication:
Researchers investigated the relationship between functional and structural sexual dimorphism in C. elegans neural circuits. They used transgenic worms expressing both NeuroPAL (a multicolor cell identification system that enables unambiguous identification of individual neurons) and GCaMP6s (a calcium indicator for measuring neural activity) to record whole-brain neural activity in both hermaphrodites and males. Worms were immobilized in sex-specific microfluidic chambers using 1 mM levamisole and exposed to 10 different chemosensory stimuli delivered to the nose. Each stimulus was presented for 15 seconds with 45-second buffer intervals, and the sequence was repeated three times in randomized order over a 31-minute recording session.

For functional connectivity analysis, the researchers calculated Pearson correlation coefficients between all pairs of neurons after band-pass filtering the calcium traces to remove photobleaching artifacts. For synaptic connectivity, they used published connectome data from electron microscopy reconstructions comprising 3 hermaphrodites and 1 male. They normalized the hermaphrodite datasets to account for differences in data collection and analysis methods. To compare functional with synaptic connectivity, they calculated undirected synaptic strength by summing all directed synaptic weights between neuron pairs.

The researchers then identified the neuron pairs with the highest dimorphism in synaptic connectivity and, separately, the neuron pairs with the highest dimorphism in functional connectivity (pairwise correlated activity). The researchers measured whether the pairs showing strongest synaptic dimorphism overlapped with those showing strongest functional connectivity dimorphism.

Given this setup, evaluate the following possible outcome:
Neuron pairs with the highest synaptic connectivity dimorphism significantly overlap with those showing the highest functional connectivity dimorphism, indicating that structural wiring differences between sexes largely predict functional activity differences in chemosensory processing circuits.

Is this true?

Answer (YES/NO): NO